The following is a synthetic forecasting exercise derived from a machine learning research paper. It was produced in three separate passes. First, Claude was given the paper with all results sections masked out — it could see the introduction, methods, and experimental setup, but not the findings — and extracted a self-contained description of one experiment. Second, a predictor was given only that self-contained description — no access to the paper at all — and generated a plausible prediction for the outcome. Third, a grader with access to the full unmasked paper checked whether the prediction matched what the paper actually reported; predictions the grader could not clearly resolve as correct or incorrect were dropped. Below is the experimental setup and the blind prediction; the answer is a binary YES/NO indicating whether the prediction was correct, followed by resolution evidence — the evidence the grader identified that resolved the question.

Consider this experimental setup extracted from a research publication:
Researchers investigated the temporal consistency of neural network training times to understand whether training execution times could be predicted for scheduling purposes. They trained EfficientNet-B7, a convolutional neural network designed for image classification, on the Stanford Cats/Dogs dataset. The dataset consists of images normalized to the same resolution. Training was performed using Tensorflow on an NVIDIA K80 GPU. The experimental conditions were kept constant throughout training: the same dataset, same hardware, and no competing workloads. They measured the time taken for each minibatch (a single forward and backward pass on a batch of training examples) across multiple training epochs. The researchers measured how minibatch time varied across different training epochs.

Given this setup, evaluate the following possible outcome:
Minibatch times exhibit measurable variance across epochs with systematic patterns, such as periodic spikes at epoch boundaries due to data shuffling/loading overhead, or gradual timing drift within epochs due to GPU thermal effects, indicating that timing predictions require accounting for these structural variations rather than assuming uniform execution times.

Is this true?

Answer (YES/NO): NO